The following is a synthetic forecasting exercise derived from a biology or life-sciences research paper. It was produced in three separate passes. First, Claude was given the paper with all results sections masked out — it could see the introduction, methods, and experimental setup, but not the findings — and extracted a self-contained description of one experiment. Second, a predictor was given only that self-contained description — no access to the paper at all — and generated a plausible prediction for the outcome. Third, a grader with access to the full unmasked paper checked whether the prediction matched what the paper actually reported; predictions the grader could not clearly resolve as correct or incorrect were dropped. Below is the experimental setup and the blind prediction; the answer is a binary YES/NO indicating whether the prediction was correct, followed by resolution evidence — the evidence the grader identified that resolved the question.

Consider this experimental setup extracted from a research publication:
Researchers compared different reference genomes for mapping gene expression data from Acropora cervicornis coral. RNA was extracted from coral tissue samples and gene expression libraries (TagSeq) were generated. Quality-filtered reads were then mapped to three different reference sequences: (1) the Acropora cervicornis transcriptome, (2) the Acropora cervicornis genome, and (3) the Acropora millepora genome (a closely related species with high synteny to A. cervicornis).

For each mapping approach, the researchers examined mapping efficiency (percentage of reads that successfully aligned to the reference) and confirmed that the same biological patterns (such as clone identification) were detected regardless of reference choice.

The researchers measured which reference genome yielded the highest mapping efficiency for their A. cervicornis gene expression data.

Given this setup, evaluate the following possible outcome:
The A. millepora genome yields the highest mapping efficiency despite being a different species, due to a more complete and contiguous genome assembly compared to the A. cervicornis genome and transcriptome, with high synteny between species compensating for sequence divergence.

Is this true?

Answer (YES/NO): YES